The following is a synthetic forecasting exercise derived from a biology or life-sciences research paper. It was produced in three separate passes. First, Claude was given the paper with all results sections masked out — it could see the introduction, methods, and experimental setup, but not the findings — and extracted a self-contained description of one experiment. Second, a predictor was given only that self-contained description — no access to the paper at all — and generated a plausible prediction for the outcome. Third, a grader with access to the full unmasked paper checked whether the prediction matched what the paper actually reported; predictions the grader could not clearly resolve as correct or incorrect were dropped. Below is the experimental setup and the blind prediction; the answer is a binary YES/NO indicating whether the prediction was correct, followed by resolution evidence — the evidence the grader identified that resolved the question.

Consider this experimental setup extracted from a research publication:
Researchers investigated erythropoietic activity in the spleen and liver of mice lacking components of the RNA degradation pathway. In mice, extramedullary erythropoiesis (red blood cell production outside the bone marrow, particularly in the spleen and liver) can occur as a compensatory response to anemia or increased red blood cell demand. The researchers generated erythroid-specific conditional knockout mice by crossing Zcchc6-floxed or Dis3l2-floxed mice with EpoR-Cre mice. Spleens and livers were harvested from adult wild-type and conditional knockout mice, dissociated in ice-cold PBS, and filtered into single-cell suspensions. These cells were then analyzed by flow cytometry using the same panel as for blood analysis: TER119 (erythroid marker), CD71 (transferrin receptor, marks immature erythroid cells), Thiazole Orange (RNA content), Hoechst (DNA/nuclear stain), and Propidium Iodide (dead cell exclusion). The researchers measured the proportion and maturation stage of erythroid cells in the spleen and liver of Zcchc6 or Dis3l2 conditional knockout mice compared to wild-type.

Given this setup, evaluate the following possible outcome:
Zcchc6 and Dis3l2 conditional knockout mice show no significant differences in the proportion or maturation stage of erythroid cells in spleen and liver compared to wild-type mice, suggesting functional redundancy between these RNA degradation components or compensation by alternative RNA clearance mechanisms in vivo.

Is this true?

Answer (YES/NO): NO